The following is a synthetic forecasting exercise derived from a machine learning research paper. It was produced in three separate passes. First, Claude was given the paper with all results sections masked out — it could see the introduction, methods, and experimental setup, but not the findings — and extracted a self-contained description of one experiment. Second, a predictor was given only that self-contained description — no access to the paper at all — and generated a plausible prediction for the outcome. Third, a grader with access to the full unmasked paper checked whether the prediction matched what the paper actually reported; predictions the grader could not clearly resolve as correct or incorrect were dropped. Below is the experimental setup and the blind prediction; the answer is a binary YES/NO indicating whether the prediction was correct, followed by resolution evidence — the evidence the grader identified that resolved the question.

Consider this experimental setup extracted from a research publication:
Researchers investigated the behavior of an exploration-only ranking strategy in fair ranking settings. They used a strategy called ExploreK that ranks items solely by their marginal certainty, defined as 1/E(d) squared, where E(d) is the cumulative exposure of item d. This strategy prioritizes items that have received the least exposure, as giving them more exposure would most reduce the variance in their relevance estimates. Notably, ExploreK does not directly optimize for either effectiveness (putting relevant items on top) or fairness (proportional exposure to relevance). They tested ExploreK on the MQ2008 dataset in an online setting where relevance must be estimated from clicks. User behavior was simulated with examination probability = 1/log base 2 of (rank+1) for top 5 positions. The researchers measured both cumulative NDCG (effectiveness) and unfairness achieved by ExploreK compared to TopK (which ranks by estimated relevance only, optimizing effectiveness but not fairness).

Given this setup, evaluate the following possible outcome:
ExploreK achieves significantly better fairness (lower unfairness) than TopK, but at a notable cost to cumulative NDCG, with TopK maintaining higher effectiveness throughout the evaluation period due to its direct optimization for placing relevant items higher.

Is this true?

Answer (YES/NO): NO